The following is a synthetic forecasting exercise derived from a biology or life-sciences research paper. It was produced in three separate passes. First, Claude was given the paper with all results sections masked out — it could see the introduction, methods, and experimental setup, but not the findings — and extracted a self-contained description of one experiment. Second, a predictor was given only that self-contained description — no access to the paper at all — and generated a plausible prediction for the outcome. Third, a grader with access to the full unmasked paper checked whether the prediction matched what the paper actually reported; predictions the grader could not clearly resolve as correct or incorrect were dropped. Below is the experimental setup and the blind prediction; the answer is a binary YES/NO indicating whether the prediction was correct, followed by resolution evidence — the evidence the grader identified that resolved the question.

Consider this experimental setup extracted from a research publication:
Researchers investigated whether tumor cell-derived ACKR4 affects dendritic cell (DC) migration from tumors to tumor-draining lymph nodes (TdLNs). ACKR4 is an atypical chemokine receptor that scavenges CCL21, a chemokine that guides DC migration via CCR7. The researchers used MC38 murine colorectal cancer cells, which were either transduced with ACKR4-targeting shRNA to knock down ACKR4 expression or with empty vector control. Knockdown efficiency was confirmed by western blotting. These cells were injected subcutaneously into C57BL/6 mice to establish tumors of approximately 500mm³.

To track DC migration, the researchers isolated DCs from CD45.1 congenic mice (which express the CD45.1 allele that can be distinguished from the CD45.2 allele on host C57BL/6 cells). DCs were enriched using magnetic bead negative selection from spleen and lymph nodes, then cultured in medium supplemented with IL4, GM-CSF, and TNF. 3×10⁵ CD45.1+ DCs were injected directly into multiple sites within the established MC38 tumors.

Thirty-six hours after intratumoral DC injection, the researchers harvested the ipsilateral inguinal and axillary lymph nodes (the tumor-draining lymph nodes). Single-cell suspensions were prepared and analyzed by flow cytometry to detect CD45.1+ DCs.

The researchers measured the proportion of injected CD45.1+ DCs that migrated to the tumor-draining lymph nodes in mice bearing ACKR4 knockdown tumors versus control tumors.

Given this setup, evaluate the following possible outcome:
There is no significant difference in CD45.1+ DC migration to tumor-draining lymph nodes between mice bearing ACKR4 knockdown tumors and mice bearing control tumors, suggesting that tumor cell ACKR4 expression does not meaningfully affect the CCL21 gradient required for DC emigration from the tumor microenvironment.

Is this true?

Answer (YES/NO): NO